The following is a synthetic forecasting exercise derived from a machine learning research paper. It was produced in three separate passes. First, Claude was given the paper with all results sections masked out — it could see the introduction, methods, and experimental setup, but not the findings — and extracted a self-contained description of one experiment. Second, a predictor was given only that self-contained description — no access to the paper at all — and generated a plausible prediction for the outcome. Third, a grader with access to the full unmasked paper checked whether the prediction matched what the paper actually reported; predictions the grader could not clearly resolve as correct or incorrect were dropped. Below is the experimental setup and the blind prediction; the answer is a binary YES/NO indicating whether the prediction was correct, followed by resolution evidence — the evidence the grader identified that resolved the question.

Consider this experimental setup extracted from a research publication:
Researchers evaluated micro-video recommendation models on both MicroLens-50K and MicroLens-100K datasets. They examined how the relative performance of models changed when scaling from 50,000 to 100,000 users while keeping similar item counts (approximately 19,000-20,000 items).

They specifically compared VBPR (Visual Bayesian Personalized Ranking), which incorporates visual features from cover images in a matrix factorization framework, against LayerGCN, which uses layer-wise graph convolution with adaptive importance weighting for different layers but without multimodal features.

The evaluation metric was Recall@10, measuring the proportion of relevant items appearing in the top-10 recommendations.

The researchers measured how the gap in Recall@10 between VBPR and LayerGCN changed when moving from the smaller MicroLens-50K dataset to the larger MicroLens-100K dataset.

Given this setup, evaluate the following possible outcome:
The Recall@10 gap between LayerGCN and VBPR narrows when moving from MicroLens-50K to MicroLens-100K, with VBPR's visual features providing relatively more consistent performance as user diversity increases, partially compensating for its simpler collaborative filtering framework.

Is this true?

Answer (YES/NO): NO